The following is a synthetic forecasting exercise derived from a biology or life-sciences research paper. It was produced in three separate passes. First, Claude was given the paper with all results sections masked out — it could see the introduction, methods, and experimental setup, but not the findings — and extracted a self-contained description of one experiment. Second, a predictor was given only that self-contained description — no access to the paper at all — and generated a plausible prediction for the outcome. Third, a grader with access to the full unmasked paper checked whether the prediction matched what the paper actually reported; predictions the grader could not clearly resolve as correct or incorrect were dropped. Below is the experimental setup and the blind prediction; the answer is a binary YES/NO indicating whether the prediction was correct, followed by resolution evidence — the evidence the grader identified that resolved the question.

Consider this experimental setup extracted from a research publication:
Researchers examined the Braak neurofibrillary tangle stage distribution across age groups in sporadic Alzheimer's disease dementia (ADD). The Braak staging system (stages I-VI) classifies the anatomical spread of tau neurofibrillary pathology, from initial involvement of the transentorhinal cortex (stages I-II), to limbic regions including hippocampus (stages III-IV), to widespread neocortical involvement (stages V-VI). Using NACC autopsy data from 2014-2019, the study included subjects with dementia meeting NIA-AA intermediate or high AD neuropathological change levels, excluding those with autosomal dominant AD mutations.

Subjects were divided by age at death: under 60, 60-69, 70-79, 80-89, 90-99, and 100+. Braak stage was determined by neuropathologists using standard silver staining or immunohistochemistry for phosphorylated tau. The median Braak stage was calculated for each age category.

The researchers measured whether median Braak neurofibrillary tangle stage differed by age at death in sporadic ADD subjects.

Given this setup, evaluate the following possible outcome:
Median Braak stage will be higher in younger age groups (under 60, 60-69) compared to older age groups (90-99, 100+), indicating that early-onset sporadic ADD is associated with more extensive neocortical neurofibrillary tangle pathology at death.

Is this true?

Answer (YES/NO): YES